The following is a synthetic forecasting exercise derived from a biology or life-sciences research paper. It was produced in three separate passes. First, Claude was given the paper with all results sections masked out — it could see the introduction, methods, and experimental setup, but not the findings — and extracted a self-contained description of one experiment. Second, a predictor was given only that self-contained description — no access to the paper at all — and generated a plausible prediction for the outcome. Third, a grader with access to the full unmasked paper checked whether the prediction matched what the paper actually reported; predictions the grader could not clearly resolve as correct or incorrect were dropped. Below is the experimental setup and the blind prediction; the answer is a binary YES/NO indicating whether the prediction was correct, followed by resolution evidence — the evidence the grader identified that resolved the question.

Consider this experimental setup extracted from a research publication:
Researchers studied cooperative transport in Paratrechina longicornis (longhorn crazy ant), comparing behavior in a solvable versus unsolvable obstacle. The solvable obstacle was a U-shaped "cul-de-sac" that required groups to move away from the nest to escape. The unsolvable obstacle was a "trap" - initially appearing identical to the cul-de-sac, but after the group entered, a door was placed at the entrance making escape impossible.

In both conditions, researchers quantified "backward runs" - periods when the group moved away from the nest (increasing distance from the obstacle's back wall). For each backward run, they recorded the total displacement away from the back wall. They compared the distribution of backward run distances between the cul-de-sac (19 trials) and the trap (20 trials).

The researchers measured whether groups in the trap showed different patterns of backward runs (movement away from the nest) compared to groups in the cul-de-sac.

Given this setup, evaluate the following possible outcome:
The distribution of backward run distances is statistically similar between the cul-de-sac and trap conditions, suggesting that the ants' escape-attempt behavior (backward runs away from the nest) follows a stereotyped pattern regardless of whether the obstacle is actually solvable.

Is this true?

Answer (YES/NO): NO